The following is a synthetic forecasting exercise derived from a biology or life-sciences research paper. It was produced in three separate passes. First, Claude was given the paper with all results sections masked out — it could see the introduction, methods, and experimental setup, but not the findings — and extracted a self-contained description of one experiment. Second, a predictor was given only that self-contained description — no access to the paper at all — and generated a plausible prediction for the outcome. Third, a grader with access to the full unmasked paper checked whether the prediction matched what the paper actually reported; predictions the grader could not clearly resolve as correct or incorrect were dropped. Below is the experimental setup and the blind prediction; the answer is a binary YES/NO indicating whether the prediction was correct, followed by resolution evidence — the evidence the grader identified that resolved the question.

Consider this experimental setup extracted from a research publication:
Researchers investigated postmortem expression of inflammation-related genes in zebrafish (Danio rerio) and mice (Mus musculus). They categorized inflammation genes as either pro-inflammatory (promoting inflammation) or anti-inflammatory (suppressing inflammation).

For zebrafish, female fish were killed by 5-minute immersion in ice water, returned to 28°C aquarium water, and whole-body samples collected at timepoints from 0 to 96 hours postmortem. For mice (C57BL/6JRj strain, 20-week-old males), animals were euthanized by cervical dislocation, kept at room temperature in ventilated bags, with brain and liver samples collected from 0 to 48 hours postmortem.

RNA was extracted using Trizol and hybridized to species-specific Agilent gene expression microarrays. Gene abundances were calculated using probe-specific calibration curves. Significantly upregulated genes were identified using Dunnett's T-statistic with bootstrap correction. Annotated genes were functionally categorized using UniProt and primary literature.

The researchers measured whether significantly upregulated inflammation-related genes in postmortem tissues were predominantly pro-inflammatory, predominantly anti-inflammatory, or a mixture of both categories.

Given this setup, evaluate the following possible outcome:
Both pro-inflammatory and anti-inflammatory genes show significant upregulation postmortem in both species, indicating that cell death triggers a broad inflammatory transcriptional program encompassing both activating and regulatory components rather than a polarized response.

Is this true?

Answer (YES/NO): YES